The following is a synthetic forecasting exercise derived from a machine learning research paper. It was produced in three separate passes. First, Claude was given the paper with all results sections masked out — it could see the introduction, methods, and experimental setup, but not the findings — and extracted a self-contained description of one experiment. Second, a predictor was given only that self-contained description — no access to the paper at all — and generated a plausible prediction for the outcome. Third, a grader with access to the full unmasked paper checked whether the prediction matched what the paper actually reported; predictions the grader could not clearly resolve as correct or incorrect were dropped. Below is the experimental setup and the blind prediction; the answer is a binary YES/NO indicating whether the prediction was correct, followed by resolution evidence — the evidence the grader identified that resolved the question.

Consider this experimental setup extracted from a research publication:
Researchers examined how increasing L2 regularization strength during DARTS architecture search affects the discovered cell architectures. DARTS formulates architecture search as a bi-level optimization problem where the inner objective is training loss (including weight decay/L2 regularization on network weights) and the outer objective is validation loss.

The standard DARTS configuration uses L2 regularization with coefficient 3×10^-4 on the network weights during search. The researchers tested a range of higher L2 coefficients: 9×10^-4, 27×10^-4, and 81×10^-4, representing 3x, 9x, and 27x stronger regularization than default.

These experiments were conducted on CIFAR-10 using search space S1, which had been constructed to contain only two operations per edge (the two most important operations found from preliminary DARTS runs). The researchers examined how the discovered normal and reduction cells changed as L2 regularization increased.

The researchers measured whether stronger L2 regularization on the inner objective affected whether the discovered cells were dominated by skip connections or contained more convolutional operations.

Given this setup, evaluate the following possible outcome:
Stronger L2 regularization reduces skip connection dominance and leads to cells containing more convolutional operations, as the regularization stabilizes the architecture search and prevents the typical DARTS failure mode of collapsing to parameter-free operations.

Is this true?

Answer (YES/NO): YES